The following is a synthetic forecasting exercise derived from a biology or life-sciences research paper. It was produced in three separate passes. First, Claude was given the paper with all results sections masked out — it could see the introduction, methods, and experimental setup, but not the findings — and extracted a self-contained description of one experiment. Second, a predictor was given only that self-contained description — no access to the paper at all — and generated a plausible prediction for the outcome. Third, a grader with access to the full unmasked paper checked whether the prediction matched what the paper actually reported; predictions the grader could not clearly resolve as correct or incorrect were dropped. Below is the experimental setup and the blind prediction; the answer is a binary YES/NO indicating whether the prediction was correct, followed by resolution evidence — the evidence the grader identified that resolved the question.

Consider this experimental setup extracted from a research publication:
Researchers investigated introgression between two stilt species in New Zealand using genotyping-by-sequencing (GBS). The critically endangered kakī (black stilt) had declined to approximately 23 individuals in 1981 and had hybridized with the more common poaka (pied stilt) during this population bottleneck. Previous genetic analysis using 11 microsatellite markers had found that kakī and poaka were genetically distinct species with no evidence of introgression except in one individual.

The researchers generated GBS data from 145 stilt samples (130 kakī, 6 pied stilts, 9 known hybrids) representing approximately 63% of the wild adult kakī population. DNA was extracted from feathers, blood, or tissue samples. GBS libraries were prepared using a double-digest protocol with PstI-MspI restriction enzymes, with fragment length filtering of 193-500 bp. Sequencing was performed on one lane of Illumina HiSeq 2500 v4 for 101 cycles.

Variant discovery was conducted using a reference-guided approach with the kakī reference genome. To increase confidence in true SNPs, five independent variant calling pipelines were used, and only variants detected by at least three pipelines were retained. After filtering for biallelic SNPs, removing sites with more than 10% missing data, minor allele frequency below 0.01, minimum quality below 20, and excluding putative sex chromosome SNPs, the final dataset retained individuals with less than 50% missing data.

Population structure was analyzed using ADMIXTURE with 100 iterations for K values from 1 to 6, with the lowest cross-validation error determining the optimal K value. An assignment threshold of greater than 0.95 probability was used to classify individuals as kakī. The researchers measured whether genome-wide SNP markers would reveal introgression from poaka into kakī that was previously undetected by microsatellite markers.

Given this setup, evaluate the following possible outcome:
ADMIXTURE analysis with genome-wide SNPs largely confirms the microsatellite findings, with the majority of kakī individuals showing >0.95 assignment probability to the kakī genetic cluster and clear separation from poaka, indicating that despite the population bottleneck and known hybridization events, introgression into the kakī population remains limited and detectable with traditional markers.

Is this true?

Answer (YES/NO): YES